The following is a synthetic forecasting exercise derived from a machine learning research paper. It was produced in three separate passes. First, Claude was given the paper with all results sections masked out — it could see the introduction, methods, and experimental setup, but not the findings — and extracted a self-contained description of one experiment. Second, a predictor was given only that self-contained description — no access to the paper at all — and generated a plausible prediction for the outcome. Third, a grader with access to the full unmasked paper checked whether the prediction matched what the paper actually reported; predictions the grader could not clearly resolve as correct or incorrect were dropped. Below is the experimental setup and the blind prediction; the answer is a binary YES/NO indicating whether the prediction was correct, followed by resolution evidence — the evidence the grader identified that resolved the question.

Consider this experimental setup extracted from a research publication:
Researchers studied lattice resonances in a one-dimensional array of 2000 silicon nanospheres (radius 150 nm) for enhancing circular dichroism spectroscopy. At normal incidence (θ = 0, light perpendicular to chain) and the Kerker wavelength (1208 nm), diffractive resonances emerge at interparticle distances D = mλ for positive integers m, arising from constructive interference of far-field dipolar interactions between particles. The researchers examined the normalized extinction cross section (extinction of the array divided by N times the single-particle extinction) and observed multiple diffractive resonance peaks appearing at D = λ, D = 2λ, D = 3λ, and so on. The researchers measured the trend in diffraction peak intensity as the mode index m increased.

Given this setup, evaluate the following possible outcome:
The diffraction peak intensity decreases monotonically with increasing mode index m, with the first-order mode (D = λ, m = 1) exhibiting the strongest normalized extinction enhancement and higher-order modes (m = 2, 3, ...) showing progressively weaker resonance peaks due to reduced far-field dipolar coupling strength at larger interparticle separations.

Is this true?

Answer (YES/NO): YES